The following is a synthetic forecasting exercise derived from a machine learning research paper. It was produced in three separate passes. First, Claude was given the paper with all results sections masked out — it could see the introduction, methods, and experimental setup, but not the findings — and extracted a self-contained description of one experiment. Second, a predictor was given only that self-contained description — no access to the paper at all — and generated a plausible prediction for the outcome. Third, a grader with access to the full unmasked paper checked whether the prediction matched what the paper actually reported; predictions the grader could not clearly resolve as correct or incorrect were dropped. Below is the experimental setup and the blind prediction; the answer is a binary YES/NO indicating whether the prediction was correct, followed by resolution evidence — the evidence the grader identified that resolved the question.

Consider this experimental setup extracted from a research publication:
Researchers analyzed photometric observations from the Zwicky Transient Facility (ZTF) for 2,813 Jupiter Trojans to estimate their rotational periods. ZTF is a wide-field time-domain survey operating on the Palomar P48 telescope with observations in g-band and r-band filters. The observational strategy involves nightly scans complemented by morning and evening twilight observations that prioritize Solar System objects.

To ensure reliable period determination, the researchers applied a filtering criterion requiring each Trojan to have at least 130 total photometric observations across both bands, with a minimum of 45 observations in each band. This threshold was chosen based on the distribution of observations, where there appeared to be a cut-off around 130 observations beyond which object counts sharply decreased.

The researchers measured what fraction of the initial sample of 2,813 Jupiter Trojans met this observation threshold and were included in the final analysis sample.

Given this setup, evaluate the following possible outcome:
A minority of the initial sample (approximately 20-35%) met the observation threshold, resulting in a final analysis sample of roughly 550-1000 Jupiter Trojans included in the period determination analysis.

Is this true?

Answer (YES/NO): NO